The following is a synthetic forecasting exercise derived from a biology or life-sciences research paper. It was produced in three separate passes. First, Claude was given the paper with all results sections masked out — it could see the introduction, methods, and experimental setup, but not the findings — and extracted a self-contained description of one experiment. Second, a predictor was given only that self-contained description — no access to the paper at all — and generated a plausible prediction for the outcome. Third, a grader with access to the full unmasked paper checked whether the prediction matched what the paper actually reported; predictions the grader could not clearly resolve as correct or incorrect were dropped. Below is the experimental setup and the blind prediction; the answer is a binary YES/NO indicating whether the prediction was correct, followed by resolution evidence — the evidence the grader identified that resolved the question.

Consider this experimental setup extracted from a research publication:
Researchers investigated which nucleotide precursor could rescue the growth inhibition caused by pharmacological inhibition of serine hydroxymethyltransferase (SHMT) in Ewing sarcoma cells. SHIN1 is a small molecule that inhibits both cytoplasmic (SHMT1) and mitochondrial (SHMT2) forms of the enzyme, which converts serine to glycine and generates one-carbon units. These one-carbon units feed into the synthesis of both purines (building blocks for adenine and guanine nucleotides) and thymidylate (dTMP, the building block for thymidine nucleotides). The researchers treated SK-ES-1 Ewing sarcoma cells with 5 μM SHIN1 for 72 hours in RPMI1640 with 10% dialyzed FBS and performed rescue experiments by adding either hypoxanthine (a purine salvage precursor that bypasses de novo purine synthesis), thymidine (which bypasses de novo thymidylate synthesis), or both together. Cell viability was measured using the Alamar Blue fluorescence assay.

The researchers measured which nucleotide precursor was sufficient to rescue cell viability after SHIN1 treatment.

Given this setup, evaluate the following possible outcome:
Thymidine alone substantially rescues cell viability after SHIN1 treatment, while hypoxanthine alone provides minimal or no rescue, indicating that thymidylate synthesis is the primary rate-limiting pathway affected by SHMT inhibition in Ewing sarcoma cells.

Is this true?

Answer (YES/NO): NO